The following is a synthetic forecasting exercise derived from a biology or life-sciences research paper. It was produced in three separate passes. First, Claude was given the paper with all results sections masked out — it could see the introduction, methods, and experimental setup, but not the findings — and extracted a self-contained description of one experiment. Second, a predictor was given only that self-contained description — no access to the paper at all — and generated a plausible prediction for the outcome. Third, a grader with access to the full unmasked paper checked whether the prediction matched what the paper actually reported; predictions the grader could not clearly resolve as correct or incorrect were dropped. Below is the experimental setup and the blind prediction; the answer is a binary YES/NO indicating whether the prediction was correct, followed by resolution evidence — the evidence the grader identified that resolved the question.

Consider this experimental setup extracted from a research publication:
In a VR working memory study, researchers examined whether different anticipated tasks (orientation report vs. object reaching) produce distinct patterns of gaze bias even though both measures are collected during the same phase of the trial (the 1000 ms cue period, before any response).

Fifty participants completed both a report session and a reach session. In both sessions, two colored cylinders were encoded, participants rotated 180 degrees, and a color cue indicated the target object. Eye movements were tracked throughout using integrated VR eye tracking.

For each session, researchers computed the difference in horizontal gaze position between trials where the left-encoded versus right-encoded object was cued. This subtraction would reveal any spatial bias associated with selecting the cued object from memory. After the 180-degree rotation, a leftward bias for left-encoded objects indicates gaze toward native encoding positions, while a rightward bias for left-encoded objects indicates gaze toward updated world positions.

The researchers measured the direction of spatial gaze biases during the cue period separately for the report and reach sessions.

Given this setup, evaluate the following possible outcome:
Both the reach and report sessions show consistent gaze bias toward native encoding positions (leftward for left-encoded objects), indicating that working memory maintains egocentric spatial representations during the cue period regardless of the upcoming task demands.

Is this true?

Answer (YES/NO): NO